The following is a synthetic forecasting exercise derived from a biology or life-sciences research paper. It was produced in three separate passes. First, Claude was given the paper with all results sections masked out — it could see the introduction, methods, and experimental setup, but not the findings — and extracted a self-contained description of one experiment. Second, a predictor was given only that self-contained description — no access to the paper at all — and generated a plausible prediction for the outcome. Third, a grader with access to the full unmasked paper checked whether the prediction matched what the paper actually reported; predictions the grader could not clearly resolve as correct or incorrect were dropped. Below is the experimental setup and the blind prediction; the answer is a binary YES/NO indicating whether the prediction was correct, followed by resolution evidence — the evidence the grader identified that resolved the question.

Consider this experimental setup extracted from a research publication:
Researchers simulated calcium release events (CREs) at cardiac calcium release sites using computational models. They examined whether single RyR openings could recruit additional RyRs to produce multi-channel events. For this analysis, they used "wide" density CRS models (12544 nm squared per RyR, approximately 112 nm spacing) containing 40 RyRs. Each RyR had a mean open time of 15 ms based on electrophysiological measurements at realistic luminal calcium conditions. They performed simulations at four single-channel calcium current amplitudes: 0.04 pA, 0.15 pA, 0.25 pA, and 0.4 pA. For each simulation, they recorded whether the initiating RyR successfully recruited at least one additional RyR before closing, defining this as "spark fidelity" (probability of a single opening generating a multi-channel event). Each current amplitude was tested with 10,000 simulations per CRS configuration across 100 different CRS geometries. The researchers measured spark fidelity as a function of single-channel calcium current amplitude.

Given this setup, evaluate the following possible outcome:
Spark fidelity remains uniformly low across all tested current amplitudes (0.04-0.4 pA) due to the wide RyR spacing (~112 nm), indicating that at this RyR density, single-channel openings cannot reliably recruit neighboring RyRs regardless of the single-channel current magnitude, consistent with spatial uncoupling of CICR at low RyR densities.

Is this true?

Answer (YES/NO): NO